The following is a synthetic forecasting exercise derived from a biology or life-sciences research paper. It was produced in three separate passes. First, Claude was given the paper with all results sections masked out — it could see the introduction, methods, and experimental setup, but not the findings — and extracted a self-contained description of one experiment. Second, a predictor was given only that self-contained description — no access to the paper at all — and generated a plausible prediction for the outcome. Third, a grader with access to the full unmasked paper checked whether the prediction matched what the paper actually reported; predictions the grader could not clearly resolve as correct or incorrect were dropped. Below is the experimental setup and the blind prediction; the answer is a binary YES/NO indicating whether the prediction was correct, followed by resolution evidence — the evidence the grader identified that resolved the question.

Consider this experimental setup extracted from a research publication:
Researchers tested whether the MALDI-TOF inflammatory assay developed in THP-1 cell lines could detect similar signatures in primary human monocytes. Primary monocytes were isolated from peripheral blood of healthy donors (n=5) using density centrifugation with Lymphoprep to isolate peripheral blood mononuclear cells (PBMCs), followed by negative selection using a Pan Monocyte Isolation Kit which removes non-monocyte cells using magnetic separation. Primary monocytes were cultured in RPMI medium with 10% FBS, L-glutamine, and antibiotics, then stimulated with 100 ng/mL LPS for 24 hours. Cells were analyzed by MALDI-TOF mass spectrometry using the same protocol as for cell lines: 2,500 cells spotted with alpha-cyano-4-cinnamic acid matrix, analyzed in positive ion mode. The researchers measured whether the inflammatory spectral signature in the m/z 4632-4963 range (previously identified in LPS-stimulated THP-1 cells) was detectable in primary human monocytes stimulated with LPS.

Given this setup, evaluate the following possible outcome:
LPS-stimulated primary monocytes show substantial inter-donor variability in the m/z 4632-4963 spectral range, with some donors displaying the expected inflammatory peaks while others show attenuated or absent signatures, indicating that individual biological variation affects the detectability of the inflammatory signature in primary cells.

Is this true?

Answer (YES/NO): NO